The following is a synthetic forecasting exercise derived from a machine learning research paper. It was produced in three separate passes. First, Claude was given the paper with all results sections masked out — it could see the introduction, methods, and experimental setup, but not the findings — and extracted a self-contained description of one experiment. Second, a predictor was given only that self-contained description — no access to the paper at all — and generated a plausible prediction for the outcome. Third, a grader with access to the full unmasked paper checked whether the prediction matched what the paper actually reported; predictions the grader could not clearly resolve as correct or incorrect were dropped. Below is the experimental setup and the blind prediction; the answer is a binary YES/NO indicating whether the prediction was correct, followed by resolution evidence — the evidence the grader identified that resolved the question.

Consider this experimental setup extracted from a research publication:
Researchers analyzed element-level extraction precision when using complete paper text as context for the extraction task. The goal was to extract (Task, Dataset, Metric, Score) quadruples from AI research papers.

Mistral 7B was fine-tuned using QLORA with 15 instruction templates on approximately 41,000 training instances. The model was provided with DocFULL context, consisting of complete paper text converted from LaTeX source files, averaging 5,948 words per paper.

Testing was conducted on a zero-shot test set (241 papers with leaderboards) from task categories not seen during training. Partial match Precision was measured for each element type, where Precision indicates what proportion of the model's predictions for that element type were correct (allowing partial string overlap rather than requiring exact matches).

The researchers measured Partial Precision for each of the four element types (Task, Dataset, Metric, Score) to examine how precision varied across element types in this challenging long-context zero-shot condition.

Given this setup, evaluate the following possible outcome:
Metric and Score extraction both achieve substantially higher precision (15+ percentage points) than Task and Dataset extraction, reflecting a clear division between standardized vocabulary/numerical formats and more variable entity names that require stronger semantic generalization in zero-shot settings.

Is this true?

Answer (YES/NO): NO